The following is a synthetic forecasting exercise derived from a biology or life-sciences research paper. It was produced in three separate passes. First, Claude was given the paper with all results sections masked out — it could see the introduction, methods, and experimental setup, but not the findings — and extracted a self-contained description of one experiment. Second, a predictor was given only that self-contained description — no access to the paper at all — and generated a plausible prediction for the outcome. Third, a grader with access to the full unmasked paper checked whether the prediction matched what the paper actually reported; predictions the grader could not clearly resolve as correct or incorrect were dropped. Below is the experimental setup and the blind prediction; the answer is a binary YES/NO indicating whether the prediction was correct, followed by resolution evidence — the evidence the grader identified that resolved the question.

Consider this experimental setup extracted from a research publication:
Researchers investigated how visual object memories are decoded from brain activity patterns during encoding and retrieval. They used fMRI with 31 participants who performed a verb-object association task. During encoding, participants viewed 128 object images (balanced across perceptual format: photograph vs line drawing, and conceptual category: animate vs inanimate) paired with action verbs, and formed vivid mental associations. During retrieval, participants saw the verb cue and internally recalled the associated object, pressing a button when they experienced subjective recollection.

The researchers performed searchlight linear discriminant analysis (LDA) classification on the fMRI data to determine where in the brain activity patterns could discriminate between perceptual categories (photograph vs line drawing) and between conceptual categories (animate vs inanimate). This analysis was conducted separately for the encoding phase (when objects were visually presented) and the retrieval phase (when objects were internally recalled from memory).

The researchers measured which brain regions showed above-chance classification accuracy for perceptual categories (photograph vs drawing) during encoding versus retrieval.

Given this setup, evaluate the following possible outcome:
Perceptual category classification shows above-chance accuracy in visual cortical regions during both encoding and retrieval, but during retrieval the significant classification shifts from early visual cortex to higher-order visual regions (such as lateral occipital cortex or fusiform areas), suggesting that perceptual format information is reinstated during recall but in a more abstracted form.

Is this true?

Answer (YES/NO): NO